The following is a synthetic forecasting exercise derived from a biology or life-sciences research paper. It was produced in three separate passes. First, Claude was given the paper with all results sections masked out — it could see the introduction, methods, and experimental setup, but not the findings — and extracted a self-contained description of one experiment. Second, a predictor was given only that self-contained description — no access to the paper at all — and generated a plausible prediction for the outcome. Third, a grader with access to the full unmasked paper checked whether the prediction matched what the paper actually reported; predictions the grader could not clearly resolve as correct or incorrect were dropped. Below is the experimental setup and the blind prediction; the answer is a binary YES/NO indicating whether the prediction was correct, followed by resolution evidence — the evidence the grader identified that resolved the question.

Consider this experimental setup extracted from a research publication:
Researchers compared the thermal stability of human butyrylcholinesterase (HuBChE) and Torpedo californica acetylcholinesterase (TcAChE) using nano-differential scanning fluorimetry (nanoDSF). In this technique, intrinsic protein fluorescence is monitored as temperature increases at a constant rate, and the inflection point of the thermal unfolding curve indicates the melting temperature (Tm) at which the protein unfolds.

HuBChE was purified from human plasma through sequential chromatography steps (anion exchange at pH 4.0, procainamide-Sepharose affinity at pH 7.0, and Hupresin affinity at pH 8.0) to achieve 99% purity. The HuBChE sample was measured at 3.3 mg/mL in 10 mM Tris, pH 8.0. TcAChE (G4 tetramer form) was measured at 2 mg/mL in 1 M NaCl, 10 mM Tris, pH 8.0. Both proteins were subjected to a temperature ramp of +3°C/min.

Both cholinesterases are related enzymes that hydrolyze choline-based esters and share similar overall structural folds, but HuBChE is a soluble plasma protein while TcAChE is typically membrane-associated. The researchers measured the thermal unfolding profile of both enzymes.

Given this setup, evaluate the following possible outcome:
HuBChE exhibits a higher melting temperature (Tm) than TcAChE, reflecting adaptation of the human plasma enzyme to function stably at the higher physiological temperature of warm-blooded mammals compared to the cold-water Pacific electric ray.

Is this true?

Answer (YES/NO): YES